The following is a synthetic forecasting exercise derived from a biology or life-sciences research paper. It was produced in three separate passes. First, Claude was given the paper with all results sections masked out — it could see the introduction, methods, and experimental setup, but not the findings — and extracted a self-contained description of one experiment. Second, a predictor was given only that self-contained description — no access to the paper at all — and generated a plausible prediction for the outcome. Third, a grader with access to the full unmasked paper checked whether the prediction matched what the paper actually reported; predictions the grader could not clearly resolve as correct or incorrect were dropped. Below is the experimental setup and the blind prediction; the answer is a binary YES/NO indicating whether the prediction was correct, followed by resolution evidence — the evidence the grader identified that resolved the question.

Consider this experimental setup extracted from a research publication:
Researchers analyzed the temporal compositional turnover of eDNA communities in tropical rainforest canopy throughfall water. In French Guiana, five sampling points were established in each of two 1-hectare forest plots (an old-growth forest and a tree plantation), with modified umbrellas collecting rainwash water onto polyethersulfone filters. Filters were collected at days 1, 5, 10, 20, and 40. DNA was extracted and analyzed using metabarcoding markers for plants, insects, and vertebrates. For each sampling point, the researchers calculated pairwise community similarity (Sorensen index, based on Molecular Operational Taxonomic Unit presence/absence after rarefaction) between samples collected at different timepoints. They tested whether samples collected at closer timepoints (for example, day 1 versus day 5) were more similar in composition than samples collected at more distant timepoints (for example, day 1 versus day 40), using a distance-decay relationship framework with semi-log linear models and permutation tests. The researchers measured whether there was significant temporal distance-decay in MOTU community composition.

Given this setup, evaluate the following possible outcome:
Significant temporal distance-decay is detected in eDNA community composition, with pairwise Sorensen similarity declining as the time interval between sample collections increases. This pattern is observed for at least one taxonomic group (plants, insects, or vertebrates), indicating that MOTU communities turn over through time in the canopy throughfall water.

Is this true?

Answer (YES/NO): YES